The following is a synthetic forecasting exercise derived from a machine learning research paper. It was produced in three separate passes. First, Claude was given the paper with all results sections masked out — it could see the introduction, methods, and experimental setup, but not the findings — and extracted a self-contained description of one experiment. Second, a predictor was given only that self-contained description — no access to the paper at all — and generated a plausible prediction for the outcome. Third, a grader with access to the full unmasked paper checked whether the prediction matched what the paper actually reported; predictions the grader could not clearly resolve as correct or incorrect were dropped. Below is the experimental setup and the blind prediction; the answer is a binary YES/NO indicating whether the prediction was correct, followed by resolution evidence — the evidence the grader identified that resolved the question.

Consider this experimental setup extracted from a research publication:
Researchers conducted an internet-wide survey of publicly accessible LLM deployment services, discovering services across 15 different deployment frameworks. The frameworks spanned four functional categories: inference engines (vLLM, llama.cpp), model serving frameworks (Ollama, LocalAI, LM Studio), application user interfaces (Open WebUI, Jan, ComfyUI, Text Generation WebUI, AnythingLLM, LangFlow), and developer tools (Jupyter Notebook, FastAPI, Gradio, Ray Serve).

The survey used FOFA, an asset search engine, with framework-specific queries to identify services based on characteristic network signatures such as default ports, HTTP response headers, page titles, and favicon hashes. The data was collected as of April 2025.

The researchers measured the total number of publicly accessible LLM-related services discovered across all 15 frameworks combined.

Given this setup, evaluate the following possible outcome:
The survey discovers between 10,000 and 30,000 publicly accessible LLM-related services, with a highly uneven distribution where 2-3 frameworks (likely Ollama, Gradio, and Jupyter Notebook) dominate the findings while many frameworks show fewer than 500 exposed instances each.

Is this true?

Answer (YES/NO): NO